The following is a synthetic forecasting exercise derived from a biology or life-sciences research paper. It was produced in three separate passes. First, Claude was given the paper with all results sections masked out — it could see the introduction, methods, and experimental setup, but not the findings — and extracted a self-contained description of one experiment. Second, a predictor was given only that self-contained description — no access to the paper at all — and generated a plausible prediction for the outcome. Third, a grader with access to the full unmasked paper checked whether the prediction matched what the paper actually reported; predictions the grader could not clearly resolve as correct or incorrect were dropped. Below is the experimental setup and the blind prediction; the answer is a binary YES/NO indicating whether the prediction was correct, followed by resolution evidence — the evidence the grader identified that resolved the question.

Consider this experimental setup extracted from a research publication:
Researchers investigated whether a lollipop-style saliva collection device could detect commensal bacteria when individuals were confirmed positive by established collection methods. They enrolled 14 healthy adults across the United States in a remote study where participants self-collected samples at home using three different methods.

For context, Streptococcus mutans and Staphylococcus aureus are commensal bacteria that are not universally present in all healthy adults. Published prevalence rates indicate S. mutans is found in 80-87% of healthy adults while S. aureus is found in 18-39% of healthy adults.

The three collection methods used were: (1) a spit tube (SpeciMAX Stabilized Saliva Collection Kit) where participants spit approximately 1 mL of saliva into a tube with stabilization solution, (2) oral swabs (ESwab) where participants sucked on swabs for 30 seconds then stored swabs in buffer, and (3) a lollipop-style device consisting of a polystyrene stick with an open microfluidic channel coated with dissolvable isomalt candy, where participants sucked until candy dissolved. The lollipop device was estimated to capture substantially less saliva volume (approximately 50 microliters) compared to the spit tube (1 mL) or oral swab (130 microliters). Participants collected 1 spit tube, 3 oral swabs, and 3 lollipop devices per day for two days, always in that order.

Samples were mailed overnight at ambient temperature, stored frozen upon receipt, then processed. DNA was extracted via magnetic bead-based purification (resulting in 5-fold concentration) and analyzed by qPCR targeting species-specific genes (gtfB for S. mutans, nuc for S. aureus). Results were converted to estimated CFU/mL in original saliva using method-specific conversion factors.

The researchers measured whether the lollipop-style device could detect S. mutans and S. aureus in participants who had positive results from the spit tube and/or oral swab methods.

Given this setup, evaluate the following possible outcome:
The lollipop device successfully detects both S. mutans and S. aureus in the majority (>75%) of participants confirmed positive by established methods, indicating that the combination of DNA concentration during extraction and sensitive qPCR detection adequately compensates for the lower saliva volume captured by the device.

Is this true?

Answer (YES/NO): YES